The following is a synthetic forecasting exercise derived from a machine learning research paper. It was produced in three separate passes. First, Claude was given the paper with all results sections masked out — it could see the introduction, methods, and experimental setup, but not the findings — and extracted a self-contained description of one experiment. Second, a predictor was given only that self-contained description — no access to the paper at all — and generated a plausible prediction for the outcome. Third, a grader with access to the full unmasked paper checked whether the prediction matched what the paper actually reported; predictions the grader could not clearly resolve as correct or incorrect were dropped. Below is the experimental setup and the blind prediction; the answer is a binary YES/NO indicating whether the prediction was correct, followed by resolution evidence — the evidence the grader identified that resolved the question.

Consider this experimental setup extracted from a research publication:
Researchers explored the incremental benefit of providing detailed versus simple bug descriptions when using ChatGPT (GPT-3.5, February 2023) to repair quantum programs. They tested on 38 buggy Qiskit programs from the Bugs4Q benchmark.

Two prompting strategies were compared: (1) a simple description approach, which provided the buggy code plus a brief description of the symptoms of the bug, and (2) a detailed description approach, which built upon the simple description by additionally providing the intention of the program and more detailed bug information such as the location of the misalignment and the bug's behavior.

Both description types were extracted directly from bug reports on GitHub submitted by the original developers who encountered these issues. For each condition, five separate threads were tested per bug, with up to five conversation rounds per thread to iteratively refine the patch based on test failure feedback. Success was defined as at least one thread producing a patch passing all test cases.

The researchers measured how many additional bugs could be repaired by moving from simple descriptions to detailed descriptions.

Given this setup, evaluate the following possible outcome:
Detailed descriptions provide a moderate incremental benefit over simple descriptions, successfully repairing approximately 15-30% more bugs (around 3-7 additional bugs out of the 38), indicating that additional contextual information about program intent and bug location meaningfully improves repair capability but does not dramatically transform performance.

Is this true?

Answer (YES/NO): YES